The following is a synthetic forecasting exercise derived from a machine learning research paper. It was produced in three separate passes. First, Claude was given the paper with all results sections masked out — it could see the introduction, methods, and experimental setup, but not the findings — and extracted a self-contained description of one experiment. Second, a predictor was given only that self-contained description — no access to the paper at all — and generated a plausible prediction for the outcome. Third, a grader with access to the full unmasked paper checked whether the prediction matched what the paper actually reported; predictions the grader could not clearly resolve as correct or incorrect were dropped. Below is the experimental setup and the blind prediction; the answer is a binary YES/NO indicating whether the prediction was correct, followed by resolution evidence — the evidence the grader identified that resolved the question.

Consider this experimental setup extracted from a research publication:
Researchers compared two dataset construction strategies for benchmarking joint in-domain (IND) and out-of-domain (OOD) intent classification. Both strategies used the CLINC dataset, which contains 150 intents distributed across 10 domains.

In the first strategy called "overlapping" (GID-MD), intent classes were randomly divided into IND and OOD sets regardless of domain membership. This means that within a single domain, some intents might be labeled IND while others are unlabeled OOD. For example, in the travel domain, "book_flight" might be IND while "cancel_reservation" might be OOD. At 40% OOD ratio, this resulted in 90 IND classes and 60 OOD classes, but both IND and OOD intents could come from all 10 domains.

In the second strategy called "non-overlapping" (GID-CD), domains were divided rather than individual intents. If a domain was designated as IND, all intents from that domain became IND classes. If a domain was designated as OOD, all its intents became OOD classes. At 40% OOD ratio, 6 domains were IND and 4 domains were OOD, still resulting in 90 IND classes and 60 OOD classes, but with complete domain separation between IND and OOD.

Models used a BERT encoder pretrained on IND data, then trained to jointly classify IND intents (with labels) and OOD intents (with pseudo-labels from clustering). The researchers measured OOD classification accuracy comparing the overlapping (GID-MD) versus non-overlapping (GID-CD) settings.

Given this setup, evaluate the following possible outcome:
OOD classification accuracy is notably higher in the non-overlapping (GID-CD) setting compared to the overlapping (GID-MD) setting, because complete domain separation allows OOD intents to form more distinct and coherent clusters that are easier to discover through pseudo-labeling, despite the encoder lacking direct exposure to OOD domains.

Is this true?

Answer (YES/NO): NO